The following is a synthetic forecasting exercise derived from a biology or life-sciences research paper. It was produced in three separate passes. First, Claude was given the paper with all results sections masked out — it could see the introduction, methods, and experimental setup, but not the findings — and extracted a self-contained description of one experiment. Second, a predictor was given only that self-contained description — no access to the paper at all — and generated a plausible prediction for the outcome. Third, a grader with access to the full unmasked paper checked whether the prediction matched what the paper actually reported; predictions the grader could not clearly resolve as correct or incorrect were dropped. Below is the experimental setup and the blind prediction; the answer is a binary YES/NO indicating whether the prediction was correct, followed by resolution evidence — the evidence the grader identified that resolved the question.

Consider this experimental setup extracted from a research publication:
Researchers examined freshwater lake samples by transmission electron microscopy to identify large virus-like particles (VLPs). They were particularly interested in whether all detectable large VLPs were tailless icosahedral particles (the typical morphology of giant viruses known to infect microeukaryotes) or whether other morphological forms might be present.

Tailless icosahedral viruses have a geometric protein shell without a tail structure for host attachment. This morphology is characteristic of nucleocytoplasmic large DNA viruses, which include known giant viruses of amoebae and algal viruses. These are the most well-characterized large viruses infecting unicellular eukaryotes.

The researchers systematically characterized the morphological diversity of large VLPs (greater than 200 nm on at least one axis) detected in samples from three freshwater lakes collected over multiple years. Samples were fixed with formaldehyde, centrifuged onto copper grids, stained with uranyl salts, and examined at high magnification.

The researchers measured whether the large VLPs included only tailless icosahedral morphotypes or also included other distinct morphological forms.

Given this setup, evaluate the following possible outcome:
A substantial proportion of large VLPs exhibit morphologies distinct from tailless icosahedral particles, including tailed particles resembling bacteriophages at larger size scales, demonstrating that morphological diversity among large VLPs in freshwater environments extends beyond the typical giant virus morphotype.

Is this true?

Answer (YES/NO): YES